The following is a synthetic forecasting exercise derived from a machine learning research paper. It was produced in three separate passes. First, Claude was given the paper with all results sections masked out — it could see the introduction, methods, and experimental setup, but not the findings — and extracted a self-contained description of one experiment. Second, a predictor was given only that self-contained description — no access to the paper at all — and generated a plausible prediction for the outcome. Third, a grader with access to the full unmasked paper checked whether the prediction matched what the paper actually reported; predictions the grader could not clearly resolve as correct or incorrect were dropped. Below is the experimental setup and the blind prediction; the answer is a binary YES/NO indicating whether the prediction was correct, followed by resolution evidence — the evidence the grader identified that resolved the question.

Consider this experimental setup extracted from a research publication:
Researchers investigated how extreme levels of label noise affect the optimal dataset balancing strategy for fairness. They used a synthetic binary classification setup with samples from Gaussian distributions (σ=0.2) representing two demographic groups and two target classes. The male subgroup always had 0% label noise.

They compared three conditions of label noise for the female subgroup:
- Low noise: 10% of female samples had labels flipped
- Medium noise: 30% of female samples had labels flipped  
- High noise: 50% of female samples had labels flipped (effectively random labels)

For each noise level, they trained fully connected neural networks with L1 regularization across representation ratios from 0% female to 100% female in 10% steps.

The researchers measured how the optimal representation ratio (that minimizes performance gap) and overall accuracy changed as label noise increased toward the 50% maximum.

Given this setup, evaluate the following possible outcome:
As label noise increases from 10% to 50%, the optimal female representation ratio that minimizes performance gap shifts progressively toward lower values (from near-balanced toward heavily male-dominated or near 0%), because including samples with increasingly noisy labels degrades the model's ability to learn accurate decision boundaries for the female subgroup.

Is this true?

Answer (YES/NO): NO